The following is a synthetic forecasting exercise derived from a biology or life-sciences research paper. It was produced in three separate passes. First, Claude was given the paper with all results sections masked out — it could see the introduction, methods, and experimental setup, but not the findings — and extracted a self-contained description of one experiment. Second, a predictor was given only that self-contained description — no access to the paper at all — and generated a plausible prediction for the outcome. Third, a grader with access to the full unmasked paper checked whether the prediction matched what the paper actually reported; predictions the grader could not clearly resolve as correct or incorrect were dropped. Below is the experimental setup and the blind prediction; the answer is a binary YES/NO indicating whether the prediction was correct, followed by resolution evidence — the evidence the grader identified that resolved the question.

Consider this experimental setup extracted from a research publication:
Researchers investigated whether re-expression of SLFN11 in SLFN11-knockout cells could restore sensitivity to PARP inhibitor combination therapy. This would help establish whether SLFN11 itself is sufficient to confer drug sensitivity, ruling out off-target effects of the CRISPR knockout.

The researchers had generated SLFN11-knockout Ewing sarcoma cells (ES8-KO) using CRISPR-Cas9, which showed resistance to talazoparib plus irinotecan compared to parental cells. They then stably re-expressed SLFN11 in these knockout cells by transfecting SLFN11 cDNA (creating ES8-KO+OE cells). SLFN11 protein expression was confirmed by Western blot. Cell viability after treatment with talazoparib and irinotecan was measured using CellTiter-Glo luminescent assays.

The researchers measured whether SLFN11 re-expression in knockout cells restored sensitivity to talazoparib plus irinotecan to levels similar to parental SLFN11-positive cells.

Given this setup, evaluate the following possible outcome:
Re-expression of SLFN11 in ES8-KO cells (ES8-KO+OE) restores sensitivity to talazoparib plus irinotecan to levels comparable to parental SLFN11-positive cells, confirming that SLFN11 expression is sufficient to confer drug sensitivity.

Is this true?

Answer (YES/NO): NO